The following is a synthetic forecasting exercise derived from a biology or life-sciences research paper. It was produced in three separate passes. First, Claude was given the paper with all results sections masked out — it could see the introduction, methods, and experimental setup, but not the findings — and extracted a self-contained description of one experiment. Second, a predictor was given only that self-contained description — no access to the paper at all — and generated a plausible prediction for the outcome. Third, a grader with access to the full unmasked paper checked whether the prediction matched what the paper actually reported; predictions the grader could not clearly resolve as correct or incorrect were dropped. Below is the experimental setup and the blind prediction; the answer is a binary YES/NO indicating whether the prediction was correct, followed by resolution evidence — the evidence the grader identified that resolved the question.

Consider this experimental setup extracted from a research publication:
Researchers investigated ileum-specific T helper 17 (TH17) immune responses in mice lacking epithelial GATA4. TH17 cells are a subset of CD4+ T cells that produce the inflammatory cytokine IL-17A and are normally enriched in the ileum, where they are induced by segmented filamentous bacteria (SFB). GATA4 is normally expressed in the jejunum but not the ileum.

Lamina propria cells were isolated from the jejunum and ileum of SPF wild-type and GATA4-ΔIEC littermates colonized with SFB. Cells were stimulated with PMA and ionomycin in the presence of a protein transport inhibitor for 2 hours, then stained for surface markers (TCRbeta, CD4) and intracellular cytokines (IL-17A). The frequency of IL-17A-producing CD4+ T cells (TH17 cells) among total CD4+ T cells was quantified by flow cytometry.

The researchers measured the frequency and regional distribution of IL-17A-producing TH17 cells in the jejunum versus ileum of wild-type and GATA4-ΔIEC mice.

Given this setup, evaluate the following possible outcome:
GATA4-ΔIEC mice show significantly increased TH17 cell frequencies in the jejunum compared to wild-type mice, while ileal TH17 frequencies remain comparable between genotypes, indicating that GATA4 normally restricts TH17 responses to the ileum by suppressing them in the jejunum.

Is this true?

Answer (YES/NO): YES